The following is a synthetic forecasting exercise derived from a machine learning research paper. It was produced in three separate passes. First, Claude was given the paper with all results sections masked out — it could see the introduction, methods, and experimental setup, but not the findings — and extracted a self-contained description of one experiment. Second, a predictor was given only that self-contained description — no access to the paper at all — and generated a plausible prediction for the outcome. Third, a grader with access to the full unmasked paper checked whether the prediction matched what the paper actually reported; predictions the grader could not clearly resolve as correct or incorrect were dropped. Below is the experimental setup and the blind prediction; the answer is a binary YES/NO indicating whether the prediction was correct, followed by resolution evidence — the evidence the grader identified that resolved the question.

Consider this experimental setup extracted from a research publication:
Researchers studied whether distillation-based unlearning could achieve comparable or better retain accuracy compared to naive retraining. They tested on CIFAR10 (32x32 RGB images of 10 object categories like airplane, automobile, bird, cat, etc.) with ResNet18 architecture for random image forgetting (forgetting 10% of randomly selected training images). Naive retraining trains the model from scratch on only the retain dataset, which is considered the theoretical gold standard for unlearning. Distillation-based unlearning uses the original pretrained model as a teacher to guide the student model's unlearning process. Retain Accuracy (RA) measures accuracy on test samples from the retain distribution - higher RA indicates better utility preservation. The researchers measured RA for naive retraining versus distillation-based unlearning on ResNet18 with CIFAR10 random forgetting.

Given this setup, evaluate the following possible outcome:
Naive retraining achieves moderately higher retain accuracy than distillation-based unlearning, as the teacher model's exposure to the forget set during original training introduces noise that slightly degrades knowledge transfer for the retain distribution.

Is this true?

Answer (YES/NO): NO